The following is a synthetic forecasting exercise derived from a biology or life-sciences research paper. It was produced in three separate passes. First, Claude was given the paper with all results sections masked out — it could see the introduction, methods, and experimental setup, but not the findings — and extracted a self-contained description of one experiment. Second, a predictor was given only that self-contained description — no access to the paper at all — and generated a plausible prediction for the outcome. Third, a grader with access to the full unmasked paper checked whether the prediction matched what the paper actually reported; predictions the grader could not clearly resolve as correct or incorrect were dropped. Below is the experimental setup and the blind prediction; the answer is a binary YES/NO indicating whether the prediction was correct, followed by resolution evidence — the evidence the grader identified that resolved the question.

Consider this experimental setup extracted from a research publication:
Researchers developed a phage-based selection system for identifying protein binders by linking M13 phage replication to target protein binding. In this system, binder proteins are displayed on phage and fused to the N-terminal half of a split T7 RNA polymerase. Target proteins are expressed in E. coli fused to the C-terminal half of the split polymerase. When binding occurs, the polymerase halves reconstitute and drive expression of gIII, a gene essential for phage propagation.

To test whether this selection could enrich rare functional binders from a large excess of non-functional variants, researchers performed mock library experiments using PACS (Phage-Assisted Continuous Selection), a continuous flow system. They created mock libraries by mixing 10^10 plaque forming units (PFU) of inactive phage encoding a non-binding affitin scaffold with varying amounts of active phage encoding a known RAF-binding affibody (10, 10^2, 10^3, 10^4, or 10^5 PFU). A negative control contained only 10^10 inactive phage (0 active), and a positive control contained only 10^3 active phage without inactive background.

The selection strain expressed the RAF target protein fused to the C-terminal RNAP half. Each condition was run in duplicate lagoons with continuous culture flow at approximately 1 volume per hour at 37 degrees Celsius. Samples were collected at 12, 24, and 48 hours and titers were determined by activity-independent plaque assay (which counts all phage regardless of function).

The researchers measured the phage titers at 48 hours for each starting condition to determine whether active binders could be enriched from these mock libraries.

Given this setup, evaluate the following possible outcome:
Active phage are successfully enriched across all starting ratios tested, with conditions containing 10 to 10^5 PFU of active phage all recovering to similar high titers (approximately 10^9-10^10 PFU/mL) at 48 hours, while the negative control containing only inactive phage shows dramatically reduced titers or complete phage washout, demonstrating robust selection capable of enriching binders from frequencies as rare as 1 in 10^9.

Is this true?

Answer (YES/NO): NO